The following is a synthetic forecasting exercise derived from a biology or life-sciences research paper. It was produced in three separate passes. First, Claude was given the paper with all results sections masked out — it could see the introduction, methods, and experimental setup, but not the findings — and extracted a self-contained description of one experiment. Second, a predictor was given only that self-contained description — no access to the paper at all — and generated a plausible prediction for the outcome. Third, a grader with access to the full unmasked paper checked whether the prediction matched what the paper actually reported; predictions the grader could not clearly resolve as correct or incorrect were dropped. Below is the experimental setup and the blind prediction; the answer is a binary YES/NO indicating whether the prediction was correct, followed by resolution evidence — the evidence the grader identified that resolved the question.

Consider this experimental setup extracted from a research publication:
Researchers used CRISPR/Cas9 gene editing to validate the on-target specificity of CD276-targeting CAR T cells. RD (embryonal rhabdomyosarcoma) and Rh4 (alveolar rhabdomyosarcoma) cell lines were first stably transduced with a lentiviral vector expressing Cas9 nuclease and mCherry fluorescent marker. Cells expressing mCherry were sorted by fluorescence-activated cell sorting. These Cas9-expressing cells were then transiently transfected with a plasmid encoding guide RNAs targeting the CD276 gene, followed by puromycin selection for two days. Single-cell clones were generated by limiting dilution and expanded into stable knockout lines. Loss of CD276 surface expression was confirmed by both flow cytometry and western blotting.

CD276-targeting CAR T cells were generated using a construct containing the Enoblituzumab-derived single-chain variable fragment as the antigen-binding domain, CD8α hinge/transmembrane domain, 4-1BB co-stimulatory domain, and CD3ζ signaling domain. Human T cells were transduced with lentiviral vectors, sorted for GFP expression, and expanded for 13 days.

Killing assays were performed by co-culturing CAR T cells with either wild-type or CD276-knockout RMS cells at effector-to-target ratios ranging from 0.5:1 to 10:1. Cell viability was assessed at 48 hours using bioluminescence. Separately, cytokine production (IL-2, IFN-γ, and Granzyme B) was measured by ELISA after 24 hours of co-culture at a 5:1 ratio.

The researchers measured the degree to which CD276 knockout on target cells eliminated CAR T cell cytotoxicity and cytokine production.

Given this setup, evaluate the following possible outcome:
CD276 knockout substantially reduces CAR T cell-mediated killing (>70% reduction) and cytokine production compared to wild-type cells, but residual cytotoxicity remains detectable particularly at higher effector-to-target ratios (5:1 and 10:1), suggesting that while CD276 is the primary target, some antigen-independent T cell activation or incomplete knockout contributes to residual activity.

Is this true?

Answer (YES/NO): NO